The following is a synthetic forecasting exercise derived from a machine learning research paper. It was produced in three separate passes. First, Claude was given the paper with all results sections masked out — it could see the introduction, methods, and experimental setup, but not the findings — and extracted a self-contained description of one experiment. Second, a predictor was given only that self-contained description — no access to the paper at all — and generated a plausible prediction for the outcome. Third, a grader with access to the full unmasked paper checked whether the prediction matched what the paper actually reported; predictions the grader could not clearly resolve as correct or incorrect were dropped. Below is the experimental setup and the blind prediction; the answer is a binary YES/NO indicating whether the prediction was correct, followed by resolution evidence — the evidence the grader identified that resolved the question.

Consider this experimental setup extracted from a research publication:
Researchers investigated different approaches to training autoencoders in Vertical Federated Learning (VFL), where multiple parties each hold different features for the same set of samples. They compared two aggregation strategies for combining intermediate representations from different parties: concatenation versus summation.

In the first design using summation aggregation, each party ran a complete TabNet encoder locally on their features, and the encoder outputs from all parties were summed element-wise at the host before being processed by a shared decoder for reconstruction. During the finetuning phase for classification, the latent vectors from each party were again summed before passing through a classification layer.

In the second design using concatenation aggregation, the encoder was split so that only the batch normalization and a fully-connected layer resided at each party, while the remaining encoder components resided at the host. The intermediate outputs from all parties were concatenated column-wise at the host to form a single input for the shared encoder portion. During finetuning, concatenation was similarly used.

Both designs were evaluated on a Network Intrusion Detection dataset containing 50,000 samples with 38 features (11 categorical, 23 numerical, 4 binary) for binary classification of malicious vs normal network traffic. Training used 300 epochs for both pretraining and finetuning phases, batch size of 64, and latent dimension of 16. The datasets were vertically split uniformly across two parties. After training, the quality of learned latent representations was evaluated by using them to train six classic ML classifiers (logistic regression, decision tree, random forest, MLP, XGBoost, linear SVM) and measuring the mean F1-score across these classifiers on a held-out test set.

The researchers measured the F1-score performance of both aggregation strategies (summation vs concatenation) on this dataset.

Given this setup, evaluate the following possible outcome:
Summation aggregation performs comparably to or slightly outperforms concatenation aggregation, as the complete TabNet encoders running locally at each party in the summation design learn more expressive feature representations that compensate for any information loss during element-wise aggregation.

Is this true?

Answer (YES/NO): NO